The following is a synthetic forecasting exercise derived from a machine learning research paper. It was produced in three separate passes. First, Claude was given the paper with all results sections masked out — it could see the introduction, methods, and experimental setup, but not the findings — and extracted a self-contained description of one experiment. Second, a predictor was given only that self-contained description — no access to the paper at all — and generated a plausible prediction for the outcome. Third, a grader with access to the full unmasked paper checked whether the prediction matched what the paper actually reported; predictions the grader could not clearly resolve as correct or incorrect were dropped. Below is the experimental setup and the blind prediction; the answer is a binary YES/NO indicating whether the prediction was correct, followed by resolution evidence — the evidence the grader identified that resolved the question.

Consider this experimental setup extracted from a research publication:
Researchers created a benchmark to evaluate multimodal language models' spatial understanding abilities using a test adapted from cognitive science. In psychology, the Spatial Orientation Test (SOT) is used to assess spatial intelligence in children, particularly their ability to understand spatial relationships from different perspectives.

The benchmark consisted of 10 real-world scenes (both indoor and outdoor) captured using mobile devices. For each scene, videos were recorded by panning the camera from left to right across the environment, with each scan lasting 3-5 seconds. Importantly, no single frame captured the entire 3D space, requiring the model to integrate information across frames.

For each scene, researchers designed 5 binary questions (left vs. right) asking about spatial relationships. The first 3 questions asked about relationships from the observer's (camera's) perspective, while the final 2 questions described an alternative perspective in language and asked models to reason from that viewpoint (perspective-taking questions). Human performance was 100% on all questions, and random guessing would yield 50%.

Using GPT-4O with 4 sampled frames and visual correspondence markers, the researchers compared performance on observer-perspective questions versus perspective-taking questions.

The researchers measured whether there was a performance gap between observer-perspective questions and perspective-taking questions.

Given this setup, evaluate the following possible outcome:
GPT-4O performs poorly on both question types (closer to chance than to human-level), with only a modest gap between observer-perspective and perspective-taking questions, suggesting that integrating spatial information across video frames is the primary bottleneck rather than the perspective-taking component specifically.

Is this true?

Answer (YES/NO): NO